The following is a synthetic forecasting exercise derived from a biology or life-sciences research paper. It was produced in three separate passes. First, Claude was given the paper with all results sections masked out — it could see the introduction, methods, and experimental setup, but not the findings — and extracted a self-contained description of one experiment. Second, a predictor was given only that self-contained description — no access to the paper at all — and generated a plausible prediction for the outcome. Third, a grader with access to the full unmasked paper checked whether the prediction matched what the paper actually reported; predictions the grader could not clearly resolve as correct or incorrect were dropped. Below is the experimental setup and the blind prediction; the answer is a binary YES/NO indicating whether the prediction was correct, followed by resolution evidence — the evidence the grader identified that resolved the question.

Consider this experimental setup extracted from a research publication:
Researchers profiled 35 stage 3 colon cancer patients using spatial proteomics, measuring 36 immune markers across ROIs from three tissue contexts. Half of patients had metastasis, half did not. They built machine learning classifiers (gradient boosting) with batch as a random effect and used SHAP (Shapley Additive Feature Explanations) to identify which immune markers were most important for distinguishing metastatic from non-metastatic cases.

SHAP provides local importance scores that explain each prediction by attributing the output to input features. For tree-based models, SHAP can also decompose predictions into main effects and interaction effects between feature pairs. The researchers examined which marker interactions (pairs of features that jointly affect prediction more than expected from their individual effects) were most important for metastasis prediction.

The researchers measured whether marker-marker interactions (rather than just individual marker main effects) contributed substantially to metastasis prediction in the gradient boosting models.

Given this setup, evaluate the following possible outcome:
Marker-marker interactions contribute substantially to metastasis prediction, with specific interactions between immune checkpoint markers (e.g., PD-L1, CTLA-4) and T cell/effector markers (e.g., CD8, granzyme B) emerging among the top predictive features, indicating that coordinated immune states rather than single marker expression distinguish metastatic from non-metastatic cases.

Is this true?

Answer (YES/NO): NO